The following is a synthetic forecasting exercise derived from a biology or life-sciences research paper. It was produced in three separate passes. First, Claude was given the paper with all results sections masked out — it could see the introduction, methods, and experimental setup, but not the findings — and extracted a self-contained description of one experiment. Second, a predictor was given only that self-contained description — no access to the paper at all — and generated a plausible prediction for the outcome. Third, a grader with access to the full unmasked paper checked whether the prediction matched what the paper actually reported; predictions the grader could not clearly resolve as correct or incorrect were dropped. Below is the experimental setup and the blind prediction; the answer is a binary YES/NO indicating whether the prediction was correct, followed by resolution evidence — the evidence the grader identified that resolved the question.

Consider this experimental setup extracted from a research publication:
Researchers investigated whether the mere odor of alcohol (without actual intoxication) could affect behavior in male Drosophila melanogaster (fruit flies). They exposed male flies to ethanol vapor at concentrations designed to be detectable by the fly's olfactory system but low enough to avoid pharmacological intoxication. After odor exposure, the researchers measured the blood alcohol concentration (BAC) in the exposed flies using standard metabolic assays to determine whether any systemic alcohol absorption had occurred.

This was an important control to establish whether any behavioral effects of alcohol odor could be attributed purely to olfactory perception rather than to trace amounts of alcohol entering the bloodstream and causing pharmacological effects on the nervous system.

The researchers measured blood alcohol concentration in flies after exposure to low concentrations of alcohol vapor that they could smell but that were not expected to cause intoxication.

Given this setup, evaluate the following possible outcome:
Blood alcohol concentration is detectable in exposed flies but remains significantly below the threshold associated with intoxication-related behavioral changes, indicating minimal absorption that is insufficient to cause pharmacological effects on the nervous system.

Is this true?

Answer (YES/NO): NO